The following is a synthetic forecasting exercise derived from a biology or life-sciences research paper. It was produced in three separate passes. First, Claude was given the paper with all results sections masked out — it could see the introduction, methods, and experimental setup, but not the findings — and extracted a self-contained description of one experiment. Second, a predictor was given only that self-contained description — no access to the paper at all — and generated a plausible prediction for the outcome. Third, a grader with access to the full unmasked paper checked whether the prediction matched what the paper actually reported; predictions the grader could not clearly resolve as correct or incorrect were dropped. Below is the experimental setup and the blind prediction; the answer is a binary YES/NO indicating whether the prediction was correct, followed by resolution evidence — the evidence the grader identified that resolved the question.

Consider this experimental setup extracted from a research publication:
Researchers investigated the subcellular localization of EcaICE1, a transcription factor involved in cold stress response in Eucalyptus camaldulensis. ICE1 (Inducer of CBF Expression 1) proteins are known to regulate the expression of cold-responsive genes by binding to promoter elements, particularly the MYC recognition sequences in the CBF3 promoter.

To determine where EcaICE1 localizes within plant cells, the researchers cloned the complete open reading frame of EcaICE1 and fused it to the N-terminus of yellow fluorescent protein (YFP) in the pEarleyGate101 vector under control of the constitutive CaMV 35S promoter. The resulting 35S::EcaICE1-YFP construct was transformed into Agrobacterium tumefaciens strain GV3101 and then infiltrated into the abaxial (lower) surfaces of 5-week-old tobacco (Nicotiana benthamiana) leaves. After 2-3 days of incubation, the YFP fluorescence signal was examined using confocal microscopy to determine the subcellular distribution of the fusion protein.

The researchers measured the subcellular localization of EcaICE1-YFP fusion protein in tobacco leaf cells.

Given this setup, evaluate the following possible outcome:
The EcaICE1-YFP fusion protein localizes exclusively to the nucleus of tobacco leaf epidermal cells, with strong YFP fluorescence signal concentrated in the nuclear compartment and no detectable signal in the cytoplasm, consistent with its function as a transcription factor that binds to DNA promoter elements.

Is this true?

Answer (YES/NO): YES